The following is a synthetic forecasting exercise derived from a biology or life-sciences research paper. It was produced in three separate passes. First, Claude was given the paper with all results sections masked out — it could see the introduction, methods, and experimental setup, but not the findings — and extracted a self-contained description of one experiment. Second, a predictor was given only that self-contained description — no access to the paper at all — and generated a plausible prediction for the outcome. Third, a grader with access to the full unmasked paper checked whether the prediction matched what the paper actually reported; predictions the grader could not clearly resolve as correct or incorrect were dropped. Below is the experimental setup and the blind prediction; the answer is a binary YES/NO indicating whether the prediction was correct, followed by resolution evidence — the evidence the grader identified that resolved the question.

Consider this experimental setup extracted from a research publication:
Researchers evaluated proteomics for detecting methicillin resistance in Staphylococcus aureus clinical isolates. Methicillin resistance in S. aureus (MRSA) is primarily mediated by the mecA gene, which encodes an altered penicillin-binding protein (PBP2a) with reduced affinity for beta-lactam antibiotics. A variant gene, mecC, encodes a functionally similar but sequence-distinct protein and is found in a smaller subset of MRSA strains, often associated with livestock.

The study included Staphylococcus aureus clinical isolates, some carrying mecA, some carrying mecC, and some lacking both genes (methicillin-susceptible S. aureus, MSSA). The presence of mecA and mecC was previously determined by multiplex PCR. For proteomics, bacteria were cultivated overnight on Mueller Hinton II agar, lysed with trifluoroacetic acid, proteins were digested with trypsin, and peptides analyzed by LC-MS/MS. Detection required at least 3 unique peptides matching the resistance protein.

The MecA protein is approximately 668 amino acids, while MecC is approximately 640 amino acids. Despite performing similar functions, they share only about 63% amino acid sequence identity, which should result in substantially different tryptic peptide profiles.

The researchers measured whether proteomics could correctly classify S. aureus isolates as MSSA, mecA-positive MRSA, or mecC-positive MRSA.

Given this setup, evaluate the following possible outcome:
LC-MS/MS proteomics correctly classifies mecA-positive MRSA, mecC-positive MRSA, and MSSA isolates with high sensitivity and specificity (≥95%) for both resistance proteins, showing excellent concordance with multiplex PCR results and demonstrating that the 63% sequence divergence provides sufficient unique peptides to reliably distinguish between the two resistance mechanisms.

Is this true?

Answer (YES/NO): NO